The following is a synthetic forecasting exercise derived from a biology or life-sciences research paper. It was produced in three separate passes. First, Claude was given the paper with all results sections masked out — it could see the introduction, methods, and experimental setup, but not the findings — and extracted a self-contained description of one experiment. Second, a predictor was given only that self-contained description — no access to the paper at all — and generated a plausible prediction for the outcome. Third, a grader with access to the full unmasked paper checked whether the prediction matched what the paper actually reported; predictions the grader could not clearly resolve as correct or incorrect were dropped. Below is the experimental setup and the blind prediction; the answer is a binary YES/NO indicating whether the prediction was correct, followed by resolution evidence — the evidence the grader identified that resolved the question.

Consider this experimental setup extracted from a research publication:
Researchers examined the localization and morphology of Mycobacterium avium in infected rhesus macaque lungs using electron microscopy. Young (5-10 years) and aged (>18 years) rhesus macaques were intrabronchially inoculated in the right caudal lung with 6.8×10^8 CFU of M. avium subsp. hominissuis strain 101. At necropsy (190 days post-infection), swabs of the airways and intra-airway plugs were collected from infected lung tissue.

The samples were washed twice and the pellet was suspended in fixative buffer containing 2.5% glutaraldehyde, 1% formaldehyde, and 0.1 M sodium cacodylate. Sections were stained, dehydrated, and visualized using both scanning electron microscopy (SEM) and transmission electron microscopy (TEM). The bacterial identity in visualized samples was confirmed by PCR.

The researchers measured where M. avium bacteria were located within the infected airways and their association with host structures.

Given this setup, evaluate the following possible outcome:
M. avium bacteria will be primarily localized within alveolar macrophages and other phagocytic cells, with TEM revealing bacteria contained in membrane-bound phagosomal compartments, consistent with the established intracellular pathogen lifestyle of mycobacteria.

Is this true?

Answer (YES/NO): NO